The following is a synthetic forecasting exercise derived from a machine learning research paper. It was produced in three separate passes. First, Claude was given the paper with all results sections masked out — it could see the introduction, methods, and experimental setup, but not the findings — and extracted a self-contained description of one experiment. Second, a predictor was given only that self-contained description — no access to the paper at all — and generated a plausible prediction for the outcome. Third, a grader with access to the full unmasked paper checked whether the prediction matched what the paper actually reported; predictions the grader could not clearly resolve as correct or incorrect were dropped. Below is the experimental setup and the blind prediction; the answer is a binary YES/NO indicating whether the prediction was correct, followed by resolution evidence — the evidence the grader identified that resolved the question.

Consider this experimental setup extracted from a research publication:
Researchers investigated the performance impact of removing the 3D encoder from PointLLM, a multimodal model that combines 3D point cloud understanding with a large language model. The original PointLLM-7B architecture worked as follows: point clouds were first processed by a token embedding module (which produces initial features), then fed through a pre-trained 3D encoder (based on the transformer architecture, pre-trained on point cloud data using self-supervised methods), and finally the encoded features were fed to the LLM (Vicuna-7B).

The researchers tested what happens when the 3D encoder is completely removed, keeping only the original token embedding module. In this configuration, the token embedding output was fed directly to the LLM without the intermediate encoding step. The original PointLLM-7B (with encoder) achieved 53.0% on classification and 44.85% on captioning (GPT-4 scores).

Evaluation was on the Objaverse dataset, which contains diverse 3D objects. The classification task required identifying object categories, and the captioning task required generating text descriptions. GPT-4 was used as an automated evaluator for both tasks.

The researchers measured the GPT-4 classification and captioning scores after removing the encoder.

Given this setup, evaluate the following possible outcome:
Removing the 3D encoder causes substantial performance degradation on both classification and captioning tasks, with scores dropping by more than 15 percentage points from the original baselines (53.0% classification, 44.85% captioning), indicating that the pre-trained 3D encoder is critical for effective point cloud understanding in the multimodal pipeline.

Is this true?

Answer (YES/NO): NO